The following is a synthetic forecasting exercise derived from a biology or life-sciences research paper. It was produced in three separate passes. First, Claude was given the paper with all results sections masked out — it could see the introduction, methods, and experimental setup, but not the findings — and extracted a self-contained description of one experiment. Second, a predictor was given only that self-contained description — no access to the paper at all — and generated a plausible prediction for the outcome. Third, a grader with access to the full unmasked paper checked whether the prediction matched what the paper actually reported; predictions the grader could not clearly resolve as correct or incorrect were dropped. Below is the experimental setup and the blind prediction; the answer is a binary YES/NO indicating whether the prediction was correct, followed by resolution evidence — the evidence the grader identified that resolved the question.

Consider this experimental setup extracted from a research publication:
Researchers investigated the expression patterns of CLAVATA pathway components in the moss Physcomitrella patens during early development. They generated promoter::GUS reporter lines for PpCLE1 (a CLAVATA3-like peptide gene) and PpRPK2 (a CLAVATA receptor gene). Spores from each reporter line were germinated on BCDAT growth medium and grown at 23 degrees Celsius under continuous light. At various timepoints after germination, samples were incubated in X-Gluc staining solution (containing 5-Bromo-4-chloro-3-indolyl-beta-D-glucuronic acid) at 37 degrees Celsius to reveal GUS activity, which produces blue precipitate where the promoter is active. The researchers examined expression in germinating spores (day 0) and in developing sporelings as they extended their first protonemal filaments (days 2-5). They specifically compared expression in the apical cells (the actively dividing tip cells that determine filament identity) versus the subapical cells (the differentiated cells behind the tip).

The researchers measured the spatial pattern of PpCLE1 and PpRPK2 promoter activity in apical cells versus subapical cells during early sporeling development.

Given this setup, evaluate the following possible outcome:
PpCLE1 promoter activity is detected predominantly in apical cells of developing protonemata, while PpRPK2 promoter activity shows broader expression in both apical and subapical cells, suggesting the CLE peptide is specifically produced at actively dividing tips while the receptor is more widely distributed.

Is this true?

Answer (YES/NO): NO